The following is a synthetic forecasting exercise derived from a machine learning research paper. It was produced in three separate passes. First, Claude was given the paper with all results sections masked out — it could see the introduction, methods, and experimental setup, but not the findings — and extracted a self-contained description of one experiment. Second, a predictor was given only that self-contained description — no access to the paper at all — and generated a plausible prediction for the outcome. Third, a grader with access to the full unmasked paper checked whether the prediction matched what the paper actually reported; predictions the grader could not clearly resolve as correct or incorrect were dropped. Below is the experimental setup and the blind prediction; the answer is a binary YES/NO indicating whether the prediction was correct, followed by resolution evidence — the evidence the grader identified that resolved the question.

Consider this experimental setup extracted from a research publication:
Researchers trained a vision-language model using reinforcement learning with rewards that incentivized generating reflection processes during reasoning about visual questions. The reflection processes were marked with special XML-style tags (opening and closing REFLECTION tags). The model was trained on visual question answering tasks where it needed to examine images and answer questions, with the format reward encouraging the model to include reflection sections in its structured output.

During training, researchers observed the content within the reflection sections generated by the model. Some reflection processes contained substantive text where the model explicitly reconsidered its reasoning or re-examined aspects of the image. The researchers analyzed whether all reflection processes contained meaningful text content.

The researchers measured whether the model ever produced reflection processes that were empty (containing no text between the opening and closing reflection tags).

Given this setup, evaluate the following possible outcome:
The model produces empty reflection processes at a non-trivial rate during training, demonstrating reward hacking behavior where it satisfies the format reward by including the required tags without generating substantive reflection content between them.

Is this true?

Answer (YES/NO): NO